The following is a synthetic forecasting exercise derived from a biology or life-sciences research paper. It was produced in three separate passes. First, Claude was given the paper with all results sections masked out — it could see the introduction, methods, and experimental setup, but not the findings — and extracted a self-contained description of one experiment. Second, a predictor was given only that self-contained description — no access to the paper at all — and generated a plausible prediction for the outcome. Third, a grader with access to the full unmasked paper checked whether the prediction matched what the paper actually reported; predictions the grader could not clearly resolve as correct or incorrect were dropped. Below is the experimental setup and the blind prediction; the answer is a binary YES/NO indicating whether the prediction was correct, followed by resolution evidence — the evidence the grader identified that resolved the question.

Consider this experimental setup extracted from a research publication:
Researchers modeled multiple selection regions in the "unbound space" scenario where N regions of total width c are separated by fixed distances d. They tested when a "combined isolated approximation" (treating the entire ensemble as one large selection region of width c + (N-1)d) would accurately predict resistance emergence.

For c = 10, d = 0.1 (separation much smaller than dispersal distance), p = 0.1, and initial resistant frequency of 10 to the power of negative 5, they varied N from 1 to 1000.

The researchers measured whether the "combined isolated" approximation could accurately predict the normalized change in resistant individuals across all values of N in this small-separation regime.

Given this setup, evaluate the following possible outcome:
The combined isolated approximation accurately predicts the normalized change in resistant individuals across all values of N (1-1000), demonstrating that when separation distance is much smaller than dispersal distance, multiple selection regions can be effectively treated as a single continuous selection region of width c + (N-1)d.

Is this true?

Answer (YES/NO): YES